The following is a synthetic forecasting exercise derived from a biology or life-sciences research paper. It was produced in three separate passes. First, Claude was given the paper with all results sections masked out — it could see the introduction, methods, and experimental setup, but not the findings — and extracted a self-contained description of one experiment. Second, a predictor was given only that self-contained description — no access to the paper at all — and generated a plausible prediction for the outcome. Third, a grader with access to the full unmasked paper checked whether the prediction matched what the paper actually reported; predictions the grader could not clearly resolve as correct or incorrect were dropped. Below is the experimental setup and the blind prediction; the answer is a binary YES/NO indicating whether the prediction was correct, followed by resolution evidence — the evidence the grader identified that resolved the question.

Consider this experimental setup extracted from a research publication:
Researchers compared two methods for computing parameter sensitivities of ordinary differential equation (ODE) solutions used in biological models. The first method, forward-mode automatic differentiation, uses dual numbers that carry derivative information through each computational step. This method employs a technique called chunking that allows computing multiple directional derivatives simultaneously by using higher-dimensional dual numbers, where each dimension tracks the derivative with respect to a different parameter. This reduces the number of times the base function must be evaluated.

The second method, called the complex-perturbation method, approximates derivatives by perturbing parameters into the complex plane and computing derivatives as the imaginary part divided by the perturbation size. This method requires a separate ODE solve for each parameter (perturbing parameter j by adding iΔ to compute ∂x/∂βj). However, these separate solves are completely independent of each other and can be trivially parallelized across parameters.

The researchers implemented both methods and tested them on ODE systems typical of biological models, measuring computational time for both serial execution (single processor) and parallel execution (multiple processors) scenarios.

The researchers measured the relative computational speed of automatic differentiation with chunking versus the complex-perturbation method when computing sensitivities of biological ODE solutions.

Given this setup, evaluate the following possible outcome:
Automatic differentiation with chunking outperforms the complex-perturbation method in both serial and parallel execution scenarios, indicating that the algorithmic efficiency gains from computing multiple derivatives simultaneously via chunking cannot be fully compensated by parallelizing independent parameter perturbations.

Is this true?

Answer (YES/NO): YES